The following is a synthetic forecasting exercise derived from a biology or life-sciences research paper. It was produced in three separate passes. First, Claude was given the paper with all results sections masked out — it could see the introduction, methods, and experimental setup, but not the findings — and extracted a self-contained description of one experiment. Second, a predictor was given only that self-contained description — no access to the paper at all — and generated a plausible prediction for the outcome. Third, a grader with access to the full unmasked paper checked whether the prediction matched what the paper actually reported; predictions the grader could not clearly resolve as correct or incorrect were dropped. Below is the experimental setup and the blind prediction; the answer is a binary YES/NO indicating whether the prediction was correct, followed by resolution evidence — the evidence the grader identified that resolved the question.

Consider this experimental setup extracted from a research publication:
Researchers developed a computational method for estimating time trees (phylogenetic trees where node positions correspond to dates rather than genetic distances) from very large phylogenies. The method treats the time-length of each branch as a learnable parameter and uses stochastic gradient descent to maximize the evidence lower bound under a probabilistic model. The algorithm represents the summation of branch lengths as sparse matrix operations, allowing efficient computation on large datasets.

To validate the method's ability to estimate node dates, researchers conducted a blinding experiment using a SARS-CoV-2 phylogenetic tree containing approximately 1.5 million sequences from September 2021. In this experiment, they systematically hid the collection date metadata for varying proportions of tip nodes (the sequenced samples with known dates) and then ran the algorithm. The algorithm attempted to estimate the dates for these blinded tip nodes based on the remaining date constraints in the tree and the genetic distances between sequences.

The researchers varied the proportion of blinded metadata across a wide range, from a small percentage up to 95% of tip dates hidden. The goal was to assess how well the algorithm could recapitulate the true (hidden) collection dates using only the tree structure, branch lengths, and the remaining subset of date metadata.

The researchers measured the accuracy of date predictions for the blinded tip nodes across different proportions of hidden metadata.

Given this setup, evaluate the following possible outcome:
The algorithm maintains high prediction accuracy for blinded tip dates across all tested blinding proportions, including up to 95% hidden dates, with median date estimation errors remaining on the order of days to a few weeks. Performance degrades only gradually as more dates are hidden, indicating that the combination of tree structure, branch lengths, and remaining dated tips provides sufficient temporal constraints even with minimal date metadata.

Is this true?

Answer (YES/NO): YES